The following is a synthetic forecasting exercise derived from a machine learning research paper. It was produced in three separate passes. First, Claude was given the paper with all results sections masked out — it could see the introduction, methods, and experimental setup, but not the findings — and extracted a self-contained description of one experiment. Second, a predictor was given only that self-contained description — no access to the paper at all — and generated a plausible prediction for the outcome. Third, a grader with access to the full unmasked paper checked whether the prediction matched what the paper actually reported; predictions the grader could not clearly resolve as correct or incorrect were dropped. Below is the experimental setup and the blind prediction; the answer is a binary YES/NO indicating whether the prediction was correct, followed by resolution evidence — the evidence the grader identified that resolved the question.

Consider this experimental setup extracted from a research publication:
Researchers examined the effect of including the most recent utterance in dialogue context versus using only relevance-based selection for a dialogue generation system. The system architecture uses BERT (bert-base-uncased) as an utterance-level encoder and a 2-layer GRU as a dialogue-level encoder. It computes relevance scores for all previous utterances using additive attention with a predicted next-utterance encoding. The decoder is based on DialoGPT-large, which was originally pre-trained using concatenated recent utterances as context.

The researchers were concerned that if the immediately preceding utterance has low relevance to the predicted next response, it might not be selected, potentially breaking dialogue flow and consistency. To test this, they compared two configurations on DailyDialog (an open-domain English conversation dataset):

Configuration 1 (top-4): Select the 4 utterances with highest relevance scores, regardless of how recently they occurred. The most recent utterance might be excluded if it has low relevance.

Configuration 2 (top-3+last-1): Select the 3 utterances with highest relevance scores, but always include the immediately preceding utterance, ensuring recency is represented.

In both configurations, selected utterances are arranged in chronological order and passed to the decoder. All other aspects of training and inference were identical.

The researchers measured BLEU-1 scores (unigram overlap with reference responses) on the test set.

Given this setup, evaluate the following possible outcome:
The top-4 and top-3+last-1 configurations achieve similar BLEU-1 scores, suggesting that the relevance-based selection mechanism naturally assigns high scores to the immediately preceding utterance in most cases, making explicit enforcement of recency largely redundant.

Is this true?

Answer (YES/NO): NO